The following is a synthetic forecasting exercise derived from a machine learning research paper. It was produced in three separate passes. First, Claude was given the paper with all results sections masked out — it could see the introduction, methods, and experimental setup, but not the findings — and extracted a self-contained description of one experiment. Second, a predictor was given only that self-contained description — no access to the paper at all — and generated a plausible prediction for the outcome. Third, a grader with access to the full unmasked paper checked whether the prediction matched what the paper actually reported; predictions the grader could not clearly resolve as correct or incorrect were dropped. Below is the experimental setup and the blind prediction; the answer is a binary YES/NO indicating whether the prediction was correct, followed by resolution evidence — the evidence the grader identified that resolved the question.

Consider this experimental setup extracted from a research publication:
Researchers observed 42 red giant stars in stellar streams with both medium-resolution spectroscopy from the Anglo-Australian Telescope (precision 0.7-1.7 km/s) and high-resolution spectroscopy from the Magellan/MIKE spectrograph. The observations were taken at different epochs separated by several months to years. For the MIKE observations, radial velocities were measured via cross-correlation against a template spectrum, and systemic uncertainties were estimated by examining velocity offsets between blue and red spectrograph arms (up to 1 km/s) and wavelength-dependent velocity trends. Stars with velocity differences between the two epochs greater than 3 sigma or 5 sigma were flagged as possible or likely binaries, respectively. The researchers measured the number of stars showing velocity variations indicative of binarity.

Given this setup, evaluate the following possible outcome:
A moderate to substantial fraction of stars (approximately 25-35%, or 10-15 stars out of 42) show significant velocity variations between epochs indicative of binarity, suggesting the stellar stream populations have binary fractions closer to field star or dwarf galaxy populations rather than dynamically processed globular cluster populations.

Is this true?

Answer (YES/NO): NO